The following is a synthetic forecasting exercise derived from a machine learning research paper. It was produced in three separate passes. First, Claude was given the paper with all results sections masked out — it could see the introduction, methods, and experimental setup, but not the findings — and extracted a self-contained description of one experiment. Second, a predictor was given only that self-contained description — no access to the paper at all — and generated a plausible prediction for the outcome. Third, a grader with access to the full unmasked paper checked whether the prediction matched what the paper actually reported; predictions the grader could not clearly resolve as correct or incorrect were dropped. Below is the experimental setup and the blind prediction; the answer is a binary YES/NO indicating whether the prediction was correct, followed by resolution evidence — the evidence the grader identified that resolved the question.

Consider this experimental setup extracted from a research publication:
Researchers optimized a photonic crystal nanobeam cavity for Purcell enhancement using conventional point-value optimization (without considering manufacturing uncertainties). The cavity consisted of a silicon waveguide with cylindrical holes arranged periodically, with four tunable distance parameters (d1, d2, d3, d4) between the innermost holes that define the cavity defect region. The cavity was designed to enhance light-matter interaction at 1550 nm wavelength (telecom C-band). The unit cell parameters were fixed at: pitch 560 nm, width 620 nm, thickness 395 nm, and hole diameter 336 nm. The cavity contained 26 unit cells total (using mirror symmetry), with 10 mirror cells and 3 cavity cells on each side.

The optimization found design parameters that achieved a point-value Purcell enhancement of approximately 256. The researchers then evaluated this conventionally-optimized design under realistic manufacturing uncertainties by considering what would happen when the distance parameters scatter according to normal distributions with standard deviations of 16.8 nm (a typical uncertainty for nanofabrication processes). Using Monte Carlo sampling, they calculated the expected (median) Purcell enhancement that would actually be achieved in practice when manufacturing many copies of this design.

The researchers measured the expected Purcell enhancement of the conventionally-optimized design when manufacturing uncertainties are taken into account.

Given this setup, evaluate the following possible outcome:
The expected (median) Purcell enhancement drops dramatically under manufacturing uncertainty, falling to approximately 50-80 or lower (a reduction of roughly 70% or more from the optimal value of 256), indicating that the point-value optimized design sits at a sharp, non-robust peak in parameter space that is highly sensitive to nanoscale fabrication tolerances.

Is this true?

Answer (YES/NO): NO